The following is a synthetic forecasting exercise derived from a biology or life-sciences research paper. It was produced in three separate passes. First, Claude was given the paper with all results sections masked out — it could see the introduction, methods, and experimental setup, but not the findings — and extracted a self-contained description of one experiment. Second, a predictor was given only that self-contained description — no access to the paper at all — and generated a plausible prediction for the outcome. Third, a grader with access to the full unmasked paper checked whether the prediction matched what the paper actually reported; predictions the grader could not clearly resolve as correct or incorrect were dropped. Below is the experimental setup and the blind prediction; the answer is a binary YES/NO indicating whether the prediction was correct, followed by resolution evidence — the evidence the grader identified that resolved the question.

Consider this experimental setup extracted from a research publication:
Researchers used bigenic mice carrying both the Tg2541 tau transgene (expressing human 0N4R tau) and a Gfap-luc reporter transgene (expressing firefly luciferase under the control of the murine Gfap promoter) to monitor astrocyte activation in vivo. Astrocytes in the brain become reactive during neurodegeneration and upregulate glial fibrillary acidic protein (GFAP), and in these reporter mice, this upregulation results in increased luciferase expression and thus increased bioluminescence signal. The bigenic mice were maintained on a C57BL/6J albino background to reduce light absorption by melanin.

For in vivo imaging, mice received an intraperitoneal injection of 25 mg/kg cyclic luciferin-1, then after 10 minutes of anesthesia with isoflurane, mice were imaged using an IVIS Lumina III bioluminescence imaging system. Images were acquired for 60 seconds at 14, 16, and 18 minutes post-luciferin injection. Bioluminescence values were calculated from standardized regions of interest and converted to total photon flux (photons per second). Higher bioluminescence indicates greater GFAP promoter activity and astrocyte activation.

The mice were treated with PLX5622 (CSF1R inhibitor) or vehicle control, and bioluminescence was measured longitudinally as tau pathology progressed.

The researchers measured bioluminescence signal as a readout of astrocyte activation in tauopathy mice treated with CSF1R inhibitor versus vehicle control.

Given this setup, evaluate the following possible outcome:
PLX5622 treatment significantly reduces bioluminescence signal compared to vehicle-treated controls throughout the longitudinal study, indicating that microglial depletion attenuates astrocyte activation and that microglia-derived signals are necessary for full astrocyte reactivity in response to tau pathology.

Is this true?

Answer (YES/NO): YES